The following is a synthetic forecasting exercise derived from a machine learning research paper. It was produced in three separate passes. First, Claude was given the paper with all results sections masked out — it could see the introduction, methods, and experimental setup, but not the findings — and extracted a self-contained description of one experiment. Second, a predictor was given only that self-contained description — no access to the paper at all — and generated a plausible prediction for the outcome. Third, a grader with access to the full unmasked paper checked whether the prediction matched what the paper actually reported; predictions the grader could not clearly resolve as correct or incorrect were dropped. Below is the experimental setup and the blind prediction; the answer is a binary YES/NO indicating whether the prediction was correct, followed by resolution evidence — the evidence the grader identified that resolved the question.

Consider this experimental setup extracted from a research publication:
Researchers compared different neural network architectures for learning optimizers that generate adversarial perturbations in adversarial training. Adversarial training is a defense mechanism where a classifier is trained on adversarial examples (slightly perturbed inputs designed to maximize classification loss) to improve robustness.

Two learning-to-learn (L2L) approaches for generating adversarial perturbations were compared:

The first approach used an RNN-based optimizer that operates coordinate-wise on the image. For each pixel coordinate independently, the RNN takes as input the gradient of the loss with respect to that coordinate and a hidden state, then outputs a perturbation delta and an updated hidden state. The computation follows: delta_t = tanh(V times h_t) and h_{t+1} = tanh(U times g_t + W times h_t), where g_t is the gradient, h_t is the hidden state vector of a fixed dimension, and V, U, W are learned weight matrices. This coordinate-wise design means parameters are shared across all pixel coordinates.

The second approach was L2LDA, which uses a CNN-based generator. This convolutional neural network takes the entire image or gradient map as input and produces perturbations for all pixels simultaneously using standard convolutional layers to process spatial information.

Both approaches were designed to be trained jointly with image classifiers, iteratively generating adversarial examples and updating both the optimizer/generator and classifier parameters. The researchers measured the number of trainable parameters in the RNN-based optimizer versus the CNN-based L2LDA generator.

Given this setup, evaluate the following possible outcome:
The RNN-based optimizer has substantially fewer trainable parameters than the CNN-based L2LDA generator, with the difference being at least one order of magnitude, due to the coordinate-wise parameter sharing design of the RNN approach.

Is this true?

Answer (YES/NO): YES